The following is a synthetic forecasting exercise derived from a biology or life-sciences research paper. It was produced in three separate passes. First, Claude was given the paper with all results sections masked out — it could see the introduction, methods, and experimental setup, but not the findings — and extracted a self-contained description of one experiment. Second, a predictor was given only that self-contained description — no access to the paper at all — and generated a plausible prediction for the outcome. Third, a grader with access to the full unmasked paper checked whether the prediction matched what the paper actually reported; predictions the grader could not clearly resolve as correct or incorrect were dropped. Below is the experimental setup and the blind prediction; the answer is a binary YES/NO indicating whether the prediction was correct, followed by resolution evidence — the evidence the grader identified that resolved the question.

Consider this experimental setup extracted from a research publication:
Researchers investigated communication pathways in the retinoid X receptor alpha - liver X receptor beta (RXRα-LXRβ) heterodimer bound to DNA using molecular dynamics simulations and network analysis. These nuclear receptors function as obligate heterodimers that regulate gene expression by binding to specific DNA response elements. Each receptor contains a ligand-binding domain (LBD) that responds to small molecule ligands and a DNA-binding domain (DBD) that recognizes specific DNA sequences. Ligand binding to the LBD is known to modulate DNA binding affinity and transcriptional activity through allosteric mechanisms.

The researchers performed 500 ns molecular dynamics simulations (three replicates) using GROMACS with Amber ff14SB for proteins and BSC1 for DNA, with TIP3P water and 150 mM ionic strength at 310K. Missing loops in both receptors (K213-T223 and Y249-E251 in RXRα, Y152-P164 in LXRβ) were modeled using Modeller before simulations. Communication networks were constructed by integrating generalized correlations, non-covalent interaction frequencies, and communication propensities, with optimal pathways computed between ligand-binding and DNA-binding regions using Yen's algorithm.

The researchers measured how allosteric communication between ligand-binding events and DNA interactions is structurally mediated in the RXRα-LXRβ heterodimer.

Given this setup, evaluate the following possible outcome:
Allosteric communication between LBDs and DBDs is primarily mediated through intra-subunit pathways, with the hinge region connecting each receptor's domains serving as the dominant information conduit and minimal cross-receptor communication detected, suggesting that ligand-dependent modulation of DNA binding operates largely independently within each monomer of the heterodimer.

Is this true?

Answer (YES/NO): NO